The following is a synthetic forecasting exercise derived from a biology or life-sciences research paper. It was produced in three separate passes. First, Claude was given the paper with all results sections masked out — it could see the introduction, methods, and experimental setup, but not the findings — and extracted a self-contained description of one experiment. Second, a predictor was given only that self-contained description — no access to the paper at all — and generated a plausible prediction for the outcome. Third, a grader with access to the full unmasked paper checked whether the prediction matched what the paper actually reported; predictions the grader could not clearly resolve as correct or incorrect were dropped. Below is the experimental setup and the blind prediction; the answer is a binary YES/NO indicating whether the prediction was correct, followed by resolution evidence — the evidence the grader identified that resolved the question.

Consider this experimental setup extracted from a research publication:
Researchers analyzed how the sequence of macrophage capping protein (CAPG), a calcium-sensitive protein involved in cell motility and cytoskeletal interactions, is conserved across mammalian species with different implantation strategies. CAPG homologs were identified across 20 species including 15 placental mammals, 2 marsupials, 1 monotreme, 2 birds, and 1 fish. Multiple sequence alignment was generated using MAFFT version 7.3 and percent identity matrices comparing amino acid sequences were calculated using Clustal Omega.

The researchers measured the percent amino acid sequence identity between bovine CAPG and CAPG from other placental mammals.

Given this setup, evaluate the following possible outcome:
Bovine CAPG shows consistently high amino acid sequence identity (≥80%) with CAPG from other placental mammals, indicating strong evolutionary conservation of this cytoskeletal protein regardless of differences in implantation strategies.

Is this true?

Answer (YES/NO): YES